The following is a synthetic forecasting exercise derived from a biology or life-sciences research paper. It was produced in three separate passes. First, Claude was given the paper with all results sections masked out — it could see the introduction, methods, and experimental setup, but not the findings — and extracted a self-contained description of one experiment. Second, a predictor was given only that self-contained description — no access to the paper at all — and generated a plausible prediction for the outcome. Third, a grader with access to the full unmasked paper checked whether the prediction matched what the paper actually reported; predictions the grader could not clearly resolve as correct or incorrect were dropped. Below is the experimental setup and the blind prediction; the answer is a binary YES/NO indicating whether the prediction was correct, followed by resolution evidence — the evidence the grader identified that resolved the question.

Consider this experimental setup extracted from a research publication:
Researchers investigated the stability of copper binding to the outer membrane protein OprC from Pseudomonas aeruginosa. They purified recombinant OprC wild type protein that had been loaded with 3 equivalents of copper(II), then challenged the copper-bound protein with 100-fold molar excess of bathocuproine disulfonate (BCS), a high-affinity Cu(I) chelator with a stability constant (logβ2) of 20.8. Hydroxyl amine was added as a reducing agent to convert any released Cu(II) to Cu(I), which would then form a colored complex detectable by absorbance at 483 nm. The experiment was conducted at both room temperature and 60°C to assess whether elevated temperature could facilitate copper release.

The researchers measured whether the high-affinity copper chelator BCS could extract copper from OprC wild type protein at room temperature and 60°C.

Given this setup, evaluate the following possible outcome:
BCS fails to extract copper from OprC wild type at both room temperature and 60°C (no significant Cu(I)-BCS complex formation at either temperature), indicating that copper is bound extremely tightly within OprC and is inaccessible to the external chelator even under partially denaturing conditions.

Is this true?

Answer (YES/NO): NO